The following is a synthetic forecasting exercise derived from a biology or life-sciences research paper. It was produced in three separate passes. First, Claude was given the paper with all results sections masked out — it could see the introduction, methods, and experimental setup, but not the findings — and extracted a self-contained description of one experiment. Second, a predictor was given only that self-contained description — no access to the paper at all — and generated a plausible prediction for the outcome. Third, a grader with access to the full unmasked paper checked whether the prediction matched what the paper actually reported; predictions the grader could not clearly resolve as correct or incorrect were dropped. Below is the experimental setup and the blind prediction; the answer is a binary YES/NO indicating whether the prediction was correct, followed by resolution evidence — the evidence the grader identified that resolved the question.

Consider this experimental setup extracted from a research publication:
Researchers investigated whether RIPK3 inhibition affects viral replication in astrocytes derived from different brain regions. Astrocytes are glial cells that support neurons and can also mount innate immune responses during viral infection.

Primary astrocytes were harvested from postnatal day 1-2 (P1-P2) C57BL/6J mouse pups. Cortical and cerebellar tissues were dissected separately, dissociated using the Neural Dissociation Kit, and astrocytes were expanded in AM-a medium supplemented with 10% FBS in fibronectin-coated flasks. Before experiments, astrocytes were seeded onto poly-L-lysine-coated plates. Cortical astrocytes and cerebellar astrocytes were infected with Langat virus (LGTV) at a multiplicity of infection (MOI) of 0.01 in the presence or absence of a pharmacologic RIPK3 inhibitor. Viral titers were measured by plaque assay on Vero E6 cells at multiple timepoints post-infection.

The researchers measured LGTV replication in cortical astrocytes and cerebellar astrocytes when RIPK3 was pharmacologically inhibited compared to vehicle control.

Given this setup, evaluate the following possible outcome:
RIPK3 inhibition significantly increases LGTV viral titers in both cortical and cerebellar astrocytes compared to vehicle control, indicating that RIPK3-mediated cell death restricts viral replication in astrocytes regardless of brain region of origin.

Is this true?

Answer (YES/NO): NO